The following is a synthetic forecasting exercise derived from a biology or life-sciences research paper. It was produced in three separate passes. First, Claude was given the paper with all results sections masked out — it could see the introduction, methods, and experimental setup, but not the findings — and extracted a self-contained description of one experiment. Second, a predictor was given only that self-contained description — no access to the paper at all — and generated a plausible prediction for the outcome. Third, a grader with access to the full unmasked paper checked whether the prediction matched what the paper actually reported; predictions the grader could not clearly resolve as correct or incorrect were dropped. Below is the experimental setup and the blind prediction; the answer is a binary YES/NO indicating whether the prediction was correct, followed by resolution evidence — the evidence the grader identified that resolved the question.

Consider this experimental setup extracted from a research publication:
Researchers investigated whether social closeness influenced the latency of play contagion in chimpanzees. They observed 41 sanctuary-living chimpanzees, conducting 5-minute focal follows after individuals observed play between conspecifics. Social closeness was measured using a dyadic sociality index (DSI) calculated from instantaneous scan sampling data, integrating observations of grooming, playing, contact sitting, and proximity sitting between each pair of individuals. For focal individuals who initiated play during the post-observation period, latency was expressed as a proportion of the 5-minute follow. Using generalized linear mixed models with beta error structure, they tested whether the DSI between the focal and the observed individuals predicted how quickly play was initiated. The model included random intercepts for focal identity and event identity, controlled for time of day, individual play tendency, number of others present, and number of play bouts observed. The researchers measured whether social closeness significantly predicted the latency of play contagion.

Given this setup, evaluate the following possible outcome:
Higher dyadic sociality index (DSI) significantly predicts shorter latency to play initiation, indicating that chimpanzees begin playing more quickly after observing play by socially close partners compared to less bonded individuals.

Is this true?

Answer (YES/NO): NO